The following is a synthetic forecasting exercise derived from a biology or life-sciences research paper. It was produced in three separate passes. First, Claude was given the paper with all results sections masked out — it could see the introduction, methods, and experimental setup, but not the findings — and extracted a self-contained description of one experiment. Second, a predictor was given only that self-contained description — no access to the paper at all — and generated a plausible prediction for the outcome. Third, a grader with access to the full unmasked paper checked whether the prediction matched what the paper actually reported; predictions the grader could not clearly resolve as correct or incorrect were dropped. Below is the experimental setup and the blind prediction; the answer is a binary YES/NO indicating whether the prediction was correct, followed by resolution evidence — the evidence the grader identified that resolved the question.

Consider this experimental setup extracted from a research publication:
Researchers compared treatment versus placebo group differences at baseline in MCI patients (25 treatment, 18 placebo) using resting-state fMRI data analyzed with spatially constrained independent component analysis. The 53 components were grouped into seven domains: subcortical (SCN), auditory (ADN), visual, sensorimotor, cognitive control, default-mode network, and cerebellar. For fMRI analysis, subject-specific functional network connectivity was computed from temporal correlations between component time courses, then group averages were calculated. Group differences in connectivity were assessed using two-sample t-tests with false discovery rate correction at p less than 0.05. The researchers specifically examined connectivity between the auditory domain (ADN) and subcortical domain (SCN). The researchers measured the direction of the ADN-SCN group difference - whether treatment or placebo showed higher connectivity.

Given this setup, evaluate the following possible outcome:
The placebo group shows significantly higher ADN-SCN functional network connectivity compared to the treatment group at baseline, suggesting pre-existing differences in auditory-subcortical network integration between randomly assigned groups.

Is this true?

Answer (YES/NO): YES